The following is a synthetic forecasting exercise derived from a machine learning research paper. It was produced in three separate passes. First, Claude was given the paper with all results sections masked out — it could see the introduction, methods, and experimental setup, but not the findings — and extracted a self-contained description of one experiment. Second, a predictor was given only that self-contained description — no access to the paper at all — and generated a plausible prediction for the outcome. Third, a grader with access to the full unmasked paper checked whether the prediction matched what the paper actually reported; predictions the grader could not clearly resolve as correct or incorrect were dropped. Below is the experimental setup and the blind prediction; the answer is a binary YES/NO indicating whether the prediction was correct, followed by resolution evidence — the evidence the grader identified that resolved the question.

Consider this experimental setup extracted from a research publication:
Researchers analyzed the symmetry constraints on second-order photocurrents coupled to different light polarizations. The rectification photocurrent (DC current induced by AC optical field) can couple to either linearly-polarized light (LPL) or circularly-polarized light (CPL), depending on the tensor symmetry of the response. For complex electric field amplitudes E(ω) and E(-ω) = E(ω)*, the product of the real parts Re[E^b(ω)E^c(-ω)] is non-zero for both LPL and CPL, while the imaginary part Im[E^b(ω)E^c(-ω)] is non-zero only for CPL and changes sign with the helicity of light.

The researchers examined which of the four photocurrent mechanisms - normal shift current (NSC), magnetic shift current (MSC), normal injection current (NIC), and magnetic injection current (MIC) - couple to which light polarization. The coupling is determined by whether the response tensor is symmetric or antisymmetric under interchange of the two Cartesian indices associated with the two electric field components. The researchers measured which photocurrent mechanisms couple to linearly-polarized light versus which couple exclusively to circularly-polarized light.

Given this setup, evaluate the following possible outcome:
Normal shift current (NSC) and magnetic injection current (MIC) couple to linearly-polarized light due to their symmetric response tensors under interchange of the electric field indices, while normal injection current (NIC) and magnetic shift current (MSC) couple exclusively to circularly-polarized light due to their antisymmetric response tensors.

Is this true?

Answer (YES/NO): YES